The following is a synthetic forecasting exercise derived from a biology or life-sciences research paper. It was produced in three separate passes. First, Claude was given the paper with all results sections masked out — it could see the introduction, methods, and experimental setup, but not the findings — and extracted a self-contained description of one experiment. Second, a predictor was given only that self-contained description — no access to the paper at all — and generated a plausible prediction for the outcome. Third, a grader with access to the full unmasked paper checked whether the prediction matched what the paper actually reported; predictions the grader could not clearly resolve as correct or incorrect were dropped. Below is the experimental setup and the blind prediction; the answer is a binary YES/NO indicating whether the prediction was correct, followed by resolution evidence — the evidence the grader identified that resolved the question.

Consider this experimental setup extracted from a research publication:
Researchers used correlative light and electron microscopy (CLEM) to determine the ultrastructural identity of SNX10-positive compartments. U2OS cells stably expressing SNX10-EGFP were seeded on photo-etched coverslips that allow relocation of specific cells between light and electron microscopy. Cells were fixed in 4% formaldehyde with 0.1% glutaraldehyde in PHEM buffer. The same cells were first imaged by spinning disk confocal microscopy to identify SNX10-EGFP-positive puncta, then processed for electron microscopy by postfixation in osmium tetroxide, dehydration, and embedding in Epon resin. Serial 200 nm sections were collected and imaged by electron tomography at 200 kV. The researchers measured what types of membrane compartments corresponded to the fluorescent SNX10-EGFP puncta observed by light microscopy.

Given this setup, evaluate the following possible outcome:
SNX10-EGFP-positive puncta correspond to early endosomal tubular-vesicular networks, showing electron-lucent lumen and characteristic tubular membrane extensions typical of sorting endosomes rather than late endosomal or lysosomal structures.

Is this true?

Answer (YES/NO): NO